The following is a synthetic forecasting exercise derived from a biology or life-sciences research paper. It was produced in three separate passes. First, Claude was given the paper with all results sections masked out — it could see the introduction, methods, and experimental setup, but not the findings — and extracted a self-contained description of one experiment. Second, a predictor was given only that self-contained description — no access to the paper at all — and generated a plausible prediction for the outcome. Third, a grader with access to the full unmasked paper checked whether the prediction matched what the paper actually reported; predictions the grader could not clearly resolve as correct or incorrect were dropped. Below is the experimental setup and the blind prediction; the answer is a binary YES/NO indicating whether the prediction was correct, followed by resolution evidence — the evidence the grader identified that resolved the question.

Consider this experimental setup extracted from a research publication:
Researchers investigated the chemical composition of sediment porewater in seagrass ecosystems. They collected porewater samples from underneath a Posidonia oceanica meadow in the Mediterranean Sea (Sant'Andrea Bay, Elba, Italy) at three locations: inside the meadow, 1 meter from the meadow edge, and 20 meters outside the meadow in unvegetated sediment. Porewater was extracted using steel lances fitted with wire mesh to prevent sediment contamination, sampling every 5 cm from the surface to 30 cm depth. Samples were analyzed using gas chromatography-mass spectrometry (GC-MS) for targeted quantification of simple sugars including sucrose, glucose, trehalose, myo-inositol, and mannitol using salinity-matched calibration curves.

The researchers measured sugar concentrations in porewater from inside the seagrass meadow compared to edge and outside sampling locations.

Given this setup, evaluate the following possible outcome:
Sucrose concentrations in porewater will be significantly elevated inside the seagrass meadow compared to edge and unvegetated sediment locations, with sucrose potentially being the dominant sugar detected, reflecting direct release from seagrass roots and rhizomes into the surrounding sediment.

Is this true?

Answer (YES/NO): YES